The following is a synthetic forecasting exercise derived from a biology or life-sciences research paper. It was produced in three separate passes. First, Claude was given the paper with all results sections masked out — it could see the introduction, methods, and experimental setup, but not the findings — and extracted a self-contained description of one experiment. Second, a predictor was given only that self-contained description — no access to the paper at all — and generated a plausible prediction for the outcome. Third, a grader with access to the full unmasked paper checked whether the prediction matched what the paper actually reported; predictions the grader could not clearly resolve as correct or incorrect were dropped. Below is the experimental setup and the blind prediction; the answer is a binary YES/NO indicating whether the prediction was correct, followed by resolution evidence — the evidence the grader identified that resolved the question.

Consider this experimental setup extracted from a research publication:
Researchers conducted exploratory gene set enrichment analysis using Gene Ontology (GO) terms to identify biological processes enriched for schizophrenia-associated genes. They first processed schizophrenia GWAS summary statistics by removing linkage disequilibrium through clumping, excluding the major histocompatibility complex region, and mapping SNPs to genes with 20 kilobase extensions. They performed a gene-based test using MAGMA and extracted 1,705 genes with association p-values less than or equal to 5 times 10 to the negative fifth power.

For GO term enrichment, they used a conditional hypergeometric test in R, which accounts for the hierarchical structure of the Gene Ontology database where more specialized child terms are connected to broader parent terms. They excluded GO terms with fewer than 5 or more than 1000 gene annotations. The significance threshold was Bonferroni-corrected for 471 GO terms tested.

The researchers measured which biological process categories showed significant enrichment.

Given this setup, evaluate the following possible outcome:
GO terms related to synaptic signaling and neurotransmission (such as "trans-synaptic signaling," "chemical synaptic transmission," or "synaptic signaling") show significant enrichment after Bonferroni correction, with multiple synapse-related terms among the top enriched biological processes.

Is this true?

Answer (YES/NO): YES